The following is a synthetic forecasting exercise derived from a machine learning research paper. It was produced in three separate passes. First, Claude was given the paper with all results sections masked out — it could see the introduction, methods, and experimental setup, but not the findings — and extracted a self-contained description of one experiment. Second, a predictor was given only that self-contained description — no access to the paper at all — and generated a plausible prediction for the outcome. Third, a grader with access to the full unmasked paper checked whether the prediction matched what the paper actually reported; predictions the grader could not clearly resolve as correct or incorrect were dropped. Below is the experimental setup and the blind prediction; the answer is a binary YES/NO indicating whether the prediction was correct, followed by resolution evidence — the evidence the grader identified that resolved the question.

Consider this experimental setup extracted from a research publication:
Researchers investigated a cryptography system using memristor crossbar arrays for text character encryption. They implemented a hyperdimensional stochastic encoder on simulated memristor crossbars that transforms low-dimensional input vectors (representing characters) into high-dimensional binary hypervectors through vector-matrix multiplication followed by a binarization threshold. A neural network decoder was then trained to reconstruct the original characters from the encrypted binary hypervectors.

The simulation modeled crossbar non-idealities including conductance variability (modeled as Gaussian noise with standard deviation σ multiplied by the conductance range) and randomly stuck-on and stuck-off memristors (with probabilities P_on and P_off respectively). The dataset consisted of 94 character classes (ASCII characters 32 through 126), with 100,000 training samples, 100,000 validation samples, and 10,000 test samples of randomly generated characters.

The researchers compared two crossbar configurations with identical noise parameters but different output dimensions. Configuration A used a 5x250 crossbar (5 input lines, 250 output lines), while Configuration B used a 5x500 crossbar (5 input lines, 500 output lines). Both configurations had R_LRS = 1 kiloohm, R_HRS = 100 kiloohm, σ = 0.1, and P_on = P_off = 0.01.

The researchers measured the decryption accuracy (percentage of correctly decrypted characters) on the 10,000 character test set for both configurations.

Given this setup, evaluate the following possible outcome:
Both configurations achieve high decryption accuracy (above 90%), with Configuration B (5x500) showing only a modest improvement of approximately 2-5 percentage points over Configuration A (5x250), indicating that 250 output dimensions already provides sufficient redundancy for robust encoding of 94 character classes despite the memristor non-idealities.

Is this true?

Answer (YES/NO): NO